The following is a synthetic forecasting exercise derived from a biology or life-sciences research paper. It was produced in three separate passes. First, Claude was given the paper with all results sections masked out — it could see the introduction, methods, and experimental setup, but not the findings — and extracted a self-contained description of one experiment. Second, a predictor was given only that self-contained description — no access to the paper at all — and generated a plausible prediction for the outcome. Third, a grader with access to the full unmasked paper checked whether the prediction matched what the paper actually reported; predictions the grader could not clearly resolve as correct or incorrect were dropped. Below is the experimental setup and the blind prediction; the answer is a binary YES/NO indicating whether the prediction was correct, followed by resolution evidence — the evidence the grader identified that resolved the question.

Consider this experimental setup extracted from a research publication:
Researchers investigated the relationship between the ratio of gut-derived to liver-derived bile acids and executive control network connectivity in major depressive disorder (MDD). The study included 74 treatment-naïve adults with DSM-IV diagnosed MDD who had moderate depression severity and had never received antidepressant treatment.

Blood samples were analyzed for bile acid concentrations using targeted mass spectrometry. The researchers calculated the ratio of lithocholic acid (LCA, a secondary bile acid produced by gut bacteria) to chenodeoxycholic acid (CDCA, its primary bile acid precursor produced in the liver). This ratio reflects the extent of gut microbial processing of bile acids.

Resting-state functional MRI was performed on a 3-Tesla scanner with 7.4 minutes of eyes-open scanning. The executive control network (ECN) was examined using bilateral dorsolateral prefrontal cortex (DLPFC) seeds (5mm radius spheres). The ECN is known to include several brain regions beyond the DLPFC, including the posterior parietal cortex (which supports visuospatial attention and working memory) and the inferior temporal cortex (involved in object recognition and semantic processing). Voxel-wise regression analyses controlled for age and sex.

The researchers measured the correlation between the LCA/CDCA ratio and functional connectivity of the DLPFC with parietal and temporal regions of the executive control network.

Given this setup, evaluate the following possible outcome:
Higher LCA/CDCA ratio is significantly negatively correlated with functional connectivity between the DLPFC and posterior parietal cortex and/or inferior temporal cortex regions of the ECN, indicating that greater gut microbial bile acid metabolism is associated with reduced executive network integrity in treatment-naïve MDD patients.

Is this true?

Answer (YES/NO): NO